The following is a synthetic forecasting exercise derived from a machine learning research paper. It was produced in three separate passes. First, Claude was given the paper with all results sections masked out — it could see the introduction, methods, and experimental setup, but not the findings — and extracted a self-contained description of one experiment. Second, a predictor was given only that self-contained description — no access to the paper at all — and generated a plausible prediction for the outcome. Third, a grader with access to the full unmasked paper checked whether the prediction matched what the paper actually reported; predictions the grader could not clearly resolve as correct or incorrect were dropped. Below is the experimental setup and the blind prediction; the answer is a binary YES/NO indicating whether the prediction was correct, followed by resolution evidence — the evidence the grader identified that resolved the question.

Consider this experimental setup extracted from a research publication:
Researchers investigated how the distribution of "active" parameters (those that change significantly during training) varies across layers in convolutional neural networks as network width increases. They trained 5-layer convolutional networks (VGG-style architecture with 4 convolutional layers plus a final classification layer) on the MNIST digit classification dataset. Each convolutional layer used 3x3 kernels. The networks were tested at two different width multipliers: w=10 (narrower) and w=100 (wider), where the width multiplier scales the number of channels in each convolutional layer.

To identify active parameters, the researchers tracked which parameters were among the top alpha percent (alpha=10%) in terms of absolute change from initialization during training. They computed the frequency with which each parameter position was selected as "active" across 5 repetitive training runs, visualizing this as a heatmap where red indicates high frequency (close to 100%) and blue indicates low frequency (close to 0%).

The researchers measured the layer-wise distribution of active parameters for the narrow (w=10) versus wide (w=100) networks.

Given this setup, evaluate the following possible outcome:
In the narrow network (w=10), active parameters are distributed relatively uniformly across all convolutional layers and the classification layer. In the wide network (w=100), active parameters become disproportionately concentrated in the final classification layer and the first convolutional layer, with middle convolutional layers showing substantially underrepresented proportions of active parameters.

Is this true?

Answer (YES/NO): NO